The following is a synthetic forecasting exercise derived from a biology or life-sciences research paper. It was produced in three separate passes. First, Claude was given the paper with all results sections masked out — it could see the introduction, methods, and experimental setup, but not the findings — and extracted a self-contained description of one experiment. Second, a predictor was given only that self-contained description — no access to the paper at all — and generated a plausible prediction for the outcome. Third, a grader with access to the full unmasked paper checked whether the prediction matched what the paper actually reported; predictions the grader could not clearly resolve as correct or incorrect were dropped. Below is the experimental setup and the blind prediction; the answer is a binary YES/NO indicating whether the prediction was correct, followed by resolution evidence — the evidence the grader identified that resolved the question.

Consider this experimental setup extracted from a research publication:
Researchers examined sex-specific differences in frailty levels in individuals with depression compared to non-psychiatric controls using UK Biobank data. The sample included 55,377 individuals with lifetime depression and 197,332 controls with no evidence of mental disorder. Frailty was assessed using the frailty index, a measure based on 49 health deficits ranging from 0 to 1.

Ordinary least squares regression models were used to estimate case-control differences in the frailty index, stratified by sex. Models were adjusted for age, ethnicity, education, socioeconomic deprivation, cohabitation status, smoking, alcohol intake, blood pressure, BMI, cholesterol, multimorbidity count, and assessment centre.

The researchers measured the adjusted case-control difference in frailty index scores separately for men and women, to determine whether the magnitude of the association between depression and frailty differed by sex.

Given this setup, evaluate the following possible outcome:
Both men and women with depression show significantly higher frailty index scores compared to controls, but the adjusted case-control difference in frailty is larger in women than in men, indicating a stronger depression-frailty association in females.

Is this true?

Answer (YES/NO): NO